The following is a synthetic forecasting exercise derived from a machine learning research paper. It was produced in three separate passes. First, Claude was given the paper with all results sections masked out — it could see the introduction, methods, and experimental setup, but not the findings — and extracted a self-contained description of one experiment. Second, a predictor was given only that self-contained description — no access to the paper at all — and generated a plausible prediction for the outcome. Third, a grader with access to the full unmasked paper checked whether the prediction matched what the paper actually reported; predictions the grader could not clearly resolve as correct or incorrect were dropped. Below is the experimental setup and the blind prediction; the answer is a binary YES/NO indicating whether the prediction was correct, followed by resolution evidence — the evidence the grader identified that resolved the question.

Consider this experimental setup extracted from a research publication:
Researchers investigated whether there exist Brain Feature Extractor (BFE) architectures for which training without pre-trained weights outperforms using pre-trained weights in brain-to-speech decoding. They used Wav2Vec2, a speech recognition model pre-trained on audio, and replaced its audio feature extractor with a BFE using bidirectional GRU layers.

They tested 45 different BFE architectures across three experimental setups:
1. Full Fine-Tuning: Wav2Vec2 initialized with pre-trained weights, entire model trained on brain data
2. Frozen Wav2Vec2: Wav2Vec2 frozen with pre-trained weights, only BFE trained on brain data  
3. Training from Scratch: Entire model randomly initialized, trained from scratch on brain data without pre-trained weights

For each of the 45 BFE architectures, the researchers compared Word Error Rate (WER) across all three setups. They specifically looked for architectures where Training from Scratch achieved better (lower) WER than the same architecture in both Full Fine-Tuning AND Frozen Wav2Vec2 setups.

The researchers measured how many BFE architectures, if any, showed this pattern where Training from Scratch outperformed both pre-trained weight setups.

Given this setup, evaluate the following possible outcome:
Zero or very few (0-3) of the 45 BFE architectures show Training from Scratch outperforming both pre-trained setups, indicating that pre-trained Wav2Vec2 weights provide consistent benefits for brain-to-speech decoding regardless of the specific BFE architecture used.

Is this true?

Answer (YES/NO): YES